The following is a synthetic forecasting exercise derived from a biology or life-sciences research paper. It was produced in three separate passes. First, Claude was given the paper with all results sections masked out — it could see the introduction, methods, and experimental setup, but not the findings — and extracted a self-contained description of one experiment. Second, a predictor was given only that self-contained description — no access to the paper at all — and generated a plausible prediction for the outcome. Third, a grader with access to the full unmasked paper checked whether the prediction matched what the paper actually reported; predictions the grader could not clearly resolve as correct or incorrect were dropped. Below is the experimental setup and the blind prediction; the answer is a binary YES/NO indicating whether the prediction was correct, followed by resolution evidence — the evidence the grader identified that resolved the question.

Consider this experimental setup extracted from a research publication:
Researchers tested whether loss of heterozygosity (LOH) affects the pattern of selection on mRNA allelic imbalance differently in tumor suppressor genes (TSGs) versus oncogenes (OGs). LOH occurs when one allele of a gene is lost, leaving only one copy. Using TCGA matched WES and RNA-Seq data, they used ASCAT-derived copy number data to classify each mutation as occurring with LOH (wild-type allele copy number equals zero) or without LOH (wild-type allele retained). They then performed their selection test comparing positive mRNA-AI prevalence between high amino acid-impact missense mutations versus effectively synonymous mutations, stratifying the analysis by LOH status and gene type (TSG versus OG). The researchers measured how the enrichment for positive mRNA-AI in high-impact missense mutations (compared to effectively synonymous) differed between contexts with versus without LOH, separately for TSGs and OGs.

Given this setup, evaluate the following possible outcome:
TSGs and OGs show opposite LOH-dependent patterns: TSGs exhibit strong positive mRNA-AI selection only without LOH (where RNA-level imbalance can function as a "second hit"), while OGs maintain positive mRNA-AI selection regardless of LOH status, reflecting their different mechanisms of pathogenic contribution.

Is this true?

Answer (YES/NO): NO